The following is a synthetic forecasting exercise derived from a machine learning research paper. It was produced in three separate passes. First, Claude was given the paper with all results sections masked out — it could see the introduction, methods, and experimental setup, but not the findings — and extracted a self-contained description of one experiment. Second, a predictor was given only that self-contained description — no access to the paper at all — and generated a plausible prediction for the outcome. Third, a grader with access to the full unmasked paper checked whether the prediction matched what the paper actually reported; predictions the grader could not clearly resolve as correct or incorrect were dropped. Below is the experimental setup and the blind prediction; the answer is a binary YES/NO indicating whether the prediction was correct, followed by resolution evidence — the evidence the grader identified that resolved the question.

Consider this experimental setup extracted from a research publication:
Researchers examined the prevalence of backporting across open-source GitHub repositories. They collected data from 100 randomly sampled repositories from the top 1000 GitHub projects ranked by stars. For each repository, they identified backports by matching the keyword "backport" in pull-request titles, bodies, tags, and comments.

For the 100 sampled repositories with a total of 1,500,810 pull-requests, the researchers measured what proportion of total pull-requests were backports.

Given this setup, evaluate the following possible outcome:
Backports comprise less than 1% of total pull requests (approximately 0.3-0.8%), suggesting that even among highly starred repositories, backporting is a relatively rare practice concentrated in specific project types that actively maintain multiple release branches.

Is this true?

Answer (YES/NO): NO